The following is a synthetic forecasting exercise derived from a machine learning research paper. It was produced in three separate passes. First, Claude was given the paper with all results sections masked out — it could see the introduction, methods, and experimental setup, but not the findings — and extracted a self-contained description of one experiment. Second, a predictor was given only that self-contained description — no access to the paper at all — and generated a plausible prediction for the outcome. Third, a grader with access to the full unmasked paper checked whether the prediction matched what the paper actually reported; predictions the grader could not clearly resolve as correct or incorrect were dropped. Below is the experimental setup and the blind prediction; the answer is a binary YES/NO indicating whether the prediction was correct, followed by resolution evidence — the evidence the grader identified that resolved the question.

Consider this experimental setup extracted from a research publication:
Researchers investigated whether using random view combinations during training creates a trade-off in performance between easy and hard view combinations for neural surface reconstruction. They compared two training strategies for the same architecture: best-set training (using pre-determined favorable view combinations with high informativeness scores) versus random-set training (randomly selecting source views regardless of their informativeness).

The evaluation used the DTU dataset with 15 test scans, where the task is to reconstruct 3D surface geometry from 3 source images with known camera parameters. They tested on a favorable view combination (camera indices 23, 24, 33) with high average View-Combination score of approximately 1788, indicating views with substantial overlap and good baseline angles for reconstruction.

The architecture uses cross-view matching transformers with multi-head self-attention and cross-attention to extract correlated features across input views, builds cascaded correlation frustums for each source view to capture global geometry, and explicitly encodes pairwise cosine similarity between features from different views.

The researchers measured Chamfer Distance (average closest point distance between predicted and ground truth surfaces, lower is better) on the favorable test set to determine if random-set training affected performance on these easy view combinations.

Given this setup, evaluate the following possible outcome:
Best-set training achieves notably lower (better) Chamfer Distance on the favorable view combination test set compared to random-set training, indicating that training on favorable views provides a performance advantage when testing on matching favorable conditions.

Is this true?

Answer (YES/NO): NO